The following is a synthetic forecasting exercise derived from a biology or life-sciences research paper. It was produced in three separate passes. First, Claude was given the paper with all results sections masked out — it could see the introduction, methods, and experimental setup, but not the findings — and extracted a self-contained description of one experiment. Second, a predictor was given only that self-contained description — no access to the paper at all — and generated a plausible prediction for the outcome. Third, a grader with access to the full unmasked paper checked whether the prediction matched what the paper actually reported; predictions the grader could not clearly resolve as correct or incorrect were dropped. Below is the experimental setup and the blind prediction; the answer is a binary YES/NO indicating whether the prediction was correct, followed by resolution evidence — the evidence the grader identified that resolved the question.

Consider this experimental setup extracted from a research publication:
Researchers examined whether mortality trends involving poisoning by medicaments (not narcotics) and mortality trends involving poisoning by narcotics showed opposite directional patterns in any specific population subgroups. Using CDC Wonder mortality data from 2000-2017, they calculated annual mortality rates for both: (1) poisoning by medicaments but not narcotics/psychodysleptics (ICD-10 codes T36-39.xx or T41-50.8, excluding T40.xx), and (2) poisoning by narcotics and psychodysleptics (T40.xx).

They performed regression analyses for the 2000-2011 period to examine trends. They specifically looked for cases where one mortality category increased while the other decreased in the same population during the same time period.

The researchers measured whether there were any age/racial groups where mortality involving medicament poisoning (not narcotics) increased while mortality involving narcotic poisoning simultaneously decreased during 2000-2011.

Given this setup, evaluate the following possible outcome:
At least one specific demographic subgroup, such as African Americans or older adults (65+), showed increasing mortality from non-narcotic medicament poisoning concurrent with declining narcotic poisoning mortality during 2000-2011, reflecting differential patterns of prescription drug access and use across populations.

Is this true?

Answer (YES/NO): NO